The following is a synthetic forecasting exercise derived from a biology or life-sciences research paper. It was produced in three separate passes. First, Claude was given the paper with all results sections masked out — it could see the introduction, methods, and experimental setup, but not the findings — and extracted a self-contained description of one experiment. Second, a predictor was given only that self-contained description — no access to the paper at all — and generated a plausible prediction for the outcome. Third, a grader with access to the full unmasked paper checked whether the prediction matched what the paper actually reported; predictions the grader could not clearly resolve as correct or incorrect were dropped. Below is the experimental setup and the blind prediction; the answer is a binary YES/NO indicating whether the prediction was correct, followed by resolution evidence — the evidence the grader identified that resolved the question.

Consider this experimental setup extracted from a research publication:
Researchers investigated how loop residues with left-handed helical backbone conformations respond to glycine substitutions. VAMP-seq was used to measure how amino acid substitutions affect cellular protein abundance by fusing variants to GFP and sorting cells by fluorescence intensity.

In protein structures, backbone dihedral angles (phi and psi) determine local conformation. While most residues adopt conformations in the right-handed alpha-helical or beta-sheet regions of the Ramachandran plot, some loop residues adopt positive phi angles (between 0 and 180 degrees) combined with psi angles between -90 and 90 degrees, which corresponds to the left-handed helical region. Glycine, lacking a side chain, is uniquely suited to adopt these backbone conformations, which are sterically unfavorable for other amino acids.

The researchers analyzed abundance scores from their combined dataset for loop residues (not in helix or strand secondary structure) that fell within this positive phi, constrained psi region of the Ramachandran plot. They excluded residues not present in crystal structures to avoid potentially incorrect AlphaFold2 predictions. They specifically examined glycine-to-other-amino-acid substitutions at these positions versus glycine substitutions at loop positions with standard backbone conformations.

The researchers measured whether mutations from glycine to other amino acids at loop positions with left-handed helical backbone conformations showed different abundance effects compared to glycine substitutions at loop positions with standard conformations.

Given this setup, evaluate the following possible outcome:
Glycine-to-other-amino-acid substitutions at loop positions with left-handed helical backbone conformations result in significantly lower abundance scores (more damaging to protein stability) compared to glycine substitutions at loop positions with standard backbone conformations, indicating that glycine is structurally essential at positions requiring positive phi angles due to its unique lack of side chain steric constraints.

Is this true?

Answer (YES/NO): YES